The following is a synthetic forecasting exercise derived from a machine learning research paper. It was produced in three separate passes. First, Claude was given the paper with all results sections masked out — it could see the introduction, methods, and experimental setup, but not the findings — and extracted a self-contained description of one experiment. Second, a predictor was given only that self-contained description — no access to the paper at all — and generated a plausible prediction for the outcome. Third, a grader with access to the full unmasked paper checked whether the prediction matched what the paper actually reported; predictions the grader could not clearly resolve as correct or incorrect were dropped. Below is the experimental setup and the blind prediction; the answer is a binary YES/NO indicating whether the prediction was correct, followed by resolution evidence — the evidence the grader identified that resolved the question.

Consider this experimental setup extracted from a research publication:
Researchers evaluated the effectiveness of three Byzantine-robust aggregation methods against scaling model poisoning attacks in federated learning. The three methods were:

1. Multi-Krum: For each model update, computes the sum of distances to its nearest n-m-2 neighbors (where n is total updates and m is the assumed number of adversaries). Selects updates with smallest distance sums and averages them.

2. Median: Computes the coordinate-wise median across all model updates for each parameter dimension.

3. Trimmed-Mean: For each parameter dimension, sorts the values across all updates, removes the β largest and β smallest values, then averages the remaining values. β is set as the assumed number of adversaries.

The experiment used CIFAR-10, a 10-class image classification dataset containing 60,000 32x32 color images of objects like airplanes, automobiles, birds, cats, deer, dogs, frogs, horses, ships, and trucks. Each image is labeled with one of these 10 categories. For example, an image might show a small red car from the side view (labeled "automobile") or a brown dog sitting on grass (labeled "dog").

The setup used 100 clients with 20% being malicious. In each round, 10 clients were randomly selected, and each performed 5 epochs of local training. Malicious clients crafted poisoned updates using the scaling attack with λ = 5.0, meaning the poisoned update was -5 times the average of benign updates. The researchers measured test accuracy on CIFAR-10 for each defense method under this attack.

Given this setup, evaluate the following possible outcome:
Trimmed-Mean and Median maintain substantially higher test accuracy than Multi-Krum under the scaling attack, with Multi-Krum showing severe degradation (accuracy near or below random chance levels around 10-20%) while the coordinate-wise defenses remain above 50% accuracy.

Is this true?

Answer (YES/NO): NO